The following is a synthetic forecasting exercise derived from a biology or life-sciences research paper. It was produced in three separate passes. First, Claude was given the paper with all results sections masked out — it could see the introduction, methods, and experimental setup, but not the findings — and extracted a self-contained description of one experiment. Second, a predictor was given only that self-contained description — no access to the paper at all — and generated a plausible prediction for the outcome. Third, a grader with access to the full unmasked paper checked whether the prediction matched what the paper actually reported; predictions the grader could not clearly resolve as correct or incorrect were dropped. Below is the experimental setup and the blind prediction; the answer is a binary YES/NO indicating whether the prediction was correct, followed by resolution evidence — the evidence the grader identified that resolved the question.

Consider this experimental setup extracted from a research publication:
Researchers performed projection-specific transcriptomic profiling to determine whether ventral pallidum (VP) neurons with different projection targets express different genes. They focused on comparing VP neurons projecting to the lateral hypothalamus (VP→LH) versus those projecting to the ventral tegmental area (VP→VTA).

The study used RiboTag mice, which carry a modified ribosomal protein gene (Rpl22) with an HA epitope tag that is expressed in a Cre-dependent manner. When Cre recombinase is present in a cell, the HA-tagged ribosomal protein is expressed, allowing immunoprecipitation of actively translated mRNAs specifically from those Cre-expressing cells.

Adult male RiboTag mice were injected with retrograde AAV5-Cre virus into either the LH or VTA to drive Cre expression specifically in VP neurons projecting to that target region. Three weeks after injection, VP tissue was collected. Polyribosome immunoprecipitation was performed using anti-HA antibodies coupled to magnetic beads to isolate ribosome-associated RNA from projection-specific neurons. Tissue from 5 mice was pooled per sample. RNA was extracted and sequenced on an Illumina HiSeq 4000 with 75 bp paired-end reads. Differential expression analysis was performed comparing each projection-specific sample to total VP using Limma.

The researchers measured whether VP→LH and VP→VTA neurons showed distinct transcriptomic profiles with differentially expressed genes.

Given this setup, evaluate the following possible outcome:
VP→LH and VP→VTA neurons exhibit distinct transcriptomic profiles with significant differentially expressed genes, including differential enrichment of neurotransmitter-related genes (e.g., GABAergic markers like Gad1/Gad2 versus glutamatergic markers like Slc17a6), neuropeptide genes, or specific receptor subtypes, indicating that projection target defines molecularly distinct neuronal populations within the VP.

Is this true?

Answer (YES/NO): NO